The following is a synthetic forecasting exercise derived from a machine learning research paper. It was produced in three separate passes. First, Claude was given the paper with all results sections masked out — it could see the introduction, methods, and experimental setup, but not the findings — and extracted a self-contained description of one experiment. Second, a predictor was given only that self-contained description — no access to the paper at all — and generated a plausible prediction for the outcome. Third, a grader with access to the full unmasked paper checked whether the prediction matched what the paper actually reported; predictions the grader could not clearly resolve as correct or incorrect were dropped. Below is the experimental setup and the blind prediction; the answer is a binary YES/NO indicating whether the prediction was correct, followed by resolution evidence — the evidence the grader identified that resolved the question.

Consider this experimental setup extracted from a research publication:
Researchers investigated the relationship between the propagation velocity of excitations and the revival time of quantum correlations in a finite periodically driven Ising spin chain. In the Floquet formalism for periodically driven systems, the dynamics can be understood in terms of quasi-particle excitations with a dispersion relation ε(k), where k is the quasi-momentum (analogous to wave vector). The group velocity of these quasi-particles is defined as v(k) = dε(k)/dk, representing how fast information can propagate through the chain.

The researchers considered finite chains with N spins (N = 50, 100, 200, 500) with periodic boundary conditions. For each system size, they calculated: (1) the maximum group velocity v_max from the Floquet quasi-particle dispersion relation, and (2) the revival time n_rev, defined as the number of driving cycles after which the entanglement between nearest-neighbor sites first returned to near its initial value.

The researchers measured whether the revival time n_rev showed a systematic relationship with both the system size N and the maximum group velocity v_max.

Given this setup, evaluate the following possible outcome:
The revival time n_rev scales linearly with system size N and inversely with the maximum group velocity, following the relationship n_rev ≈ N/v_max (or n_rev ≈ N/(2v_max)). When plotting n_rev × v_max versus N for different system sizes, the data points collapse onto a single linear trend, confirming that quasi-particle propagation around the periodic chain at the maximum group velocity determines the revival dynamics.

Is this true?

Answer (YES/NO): YES